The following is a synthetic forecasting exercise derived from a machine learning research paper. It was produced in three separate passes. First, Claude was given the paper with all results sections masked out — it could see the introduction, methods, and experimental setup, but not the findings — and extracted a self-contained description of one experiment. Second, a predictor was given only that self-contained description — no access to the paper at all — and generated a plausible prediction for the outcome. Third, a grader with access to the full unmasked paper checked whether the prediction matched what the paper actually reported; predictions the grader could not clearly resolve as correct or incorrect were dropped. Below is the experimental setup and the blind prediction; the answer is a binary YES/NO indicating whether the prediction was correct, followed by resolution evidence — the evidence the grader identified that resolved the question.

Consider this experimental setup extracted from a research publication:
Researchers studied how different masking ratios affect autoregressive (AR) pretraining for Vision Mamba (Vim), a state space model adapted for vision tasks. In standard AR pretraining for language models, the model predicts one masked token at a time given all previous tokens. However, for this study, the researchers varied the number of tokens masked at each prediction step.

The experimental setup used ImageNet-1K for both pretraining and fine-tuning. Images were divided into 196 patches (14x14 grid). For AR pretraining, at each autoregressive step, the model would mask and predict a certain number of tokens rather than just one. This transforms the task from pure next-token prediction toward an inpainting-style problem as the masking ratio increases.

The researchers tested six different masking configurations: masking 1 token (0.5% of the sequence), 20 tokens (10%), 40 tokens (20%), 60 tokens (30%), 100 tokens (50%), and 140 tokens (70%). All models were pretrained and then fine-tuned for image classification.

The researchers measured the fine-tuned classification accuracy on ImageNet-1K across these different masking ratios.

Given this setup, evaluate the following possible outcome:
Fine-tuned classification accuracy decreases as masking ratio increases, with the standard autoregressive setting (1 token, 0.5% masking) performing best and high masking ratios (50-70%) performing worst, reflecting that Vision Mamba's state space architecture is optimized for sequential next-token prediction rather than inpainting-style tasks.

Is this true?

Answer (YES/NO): NO